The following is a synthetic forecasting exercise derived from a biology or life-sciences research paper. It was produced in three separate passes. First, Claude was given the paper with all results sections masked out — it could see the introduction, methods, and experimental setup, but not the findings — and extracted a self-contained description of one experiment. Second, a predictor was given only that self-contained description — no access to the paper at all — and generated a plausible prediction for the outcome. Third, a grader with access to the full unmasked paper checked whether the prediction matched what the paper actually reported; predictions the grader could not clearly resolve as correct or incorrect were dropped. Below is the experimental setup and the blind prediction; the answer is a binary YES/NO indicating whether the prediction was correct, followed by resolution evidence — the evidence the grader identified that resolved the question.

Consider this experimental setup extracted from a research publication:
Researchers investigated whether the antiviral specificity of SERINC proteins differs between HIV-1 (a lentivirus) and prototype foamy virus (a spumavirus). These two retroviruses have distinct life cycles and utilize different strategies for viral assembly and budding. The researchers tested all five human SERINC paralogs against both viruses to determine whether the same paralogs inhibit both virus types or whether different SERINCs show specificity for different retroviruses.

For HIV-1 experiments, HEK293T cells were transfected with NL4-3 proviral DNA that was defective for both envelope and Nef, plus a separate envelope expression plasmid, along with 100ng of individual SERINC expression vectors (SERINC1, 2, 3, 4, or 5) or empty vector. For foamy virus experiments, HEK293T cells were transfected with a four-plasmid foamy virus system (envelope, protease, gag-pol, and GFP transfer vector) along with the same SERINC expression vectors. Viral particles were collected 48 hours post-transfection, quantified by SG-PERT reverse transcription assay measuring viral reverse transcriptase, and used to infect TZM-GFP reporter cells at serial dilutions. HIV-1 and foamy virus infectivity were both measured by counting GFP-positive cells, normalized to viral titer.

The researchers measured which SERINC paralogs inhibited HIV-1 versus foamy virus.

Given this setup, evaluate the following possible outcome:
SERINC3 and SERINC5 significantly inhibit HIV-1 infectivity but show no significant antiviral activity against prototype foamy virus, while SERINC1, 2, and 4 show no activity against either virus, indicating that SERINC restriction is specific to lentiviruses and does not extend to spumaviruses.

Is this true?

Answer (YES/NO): NO